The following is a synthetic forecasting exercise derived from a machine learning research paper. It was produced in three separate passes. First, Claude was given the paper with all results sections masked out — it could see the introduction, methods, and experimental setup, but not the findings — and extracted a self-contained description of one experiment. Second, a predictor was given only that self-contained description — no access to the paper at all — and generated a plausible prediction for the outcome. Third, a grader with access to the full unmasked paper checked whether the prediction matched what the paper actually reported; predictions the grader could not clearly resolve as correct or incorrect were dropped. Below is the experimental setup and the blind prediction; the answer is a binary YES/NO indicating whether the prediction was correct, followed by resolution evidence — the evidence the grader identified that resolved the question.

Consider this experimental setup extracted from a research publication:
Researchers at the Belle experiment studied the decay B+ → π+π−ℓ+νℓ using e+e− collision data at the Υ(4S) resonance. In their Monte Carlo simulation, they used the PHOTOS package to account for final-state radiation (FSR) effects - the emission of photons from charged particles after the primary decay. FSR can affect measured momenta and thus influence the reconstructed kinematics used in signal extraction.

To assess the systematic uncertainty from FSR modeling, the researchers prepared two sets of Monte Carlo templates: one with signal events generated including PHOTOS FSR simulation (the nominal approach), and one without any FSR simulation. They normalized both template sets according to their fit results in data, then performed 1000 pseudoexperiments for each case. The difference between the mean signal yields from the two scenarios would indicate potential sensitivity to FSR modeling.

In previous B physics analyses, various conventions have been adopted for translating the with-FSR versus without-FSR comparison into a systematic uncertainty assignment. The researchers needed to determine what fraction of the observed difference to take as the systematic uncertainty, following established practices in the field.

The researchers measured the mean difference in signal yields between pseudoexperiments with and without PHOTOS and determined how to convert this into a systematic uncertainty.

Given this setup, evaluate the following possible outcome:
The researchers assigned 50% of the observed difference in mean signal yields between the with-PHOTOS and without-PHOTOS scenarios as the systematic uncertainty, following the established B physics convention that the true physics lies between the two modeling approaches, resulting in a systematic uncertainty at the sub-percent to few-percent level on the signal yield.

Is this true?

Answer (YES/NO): NO